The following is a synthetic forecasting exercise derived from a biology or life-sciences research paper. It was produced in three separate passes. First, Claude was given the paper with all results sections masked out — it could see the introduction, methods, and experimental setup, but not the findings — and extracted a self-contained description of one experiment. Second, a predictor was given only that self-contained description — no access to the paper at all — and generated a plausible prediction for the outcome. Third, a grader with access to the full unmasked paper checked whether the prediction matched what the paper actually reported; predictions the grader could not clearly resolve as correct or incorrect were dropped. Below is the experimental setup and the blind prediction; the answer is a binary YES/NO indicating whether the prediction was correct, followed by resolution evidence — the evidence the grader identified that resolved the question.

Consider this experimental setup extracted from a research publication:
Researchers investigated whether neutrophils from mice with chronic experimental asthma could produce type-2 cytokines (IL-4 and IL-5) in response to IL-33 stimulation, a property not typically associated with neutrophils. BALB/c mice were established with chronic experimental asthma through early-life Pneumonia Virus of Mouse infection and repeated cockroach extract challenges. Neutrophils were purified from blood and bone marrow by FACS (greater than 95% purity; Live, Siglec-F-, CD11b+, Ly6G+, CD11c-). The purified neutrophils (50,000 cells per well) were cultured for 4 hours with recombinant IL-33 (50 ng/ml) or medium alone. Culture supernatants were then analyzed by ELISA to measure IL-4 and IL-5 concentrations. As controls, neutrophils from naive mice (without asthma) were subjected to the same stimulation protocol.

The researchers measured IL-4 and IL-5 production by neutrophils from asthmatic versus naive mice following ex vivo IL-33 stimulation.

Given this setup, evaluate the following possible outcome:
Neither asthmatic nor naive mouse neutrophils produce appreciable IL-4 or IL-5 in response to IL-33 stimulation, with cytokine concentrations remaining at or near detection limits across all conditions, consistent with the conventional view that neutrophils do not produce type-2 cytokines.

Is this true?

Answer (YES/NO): NO